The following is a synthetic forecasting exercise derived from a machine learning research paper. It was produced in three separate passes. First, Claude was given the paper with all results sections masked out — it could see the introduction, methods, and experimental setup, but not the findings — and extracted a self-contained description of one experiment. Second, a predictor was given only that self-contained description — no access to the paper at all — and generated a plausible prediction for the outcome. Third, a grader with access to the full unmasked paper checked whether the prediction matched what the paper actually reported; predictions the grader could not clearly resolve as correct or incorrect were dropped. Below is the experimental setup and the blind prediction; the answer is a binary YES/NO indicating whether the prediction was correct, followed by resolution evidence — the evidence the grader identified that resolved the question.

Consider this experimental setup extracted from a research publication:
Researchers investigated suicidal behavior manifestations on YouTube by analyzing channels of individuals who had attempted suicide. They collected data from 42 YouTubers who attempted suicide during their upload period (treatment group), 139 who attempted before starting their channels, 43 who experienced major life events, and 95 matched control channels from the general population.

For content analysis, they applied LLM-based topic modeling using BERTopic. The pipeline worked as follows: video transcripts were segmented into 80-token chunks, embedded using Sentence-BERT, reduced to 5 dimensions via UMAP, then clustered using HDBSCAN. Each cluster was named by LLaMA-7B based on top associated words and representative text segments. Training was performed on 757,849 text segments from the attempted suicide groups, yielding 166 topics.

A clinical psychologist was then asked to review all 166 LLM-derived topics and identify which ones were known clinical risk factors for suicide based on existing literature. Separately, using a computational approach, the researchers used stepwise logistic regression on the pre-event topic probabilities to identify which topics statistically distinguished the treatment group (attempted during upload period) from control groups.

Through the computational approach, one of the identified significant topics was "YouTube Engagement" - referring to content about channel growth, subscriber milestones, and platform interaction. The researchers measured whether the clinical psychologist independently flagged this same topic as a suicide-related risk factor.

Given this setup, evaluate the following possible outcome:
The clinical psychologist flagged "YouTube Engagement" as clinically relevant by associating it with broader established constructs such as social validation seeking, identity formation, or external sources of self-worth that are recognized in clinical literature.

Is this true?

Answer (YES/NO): NO